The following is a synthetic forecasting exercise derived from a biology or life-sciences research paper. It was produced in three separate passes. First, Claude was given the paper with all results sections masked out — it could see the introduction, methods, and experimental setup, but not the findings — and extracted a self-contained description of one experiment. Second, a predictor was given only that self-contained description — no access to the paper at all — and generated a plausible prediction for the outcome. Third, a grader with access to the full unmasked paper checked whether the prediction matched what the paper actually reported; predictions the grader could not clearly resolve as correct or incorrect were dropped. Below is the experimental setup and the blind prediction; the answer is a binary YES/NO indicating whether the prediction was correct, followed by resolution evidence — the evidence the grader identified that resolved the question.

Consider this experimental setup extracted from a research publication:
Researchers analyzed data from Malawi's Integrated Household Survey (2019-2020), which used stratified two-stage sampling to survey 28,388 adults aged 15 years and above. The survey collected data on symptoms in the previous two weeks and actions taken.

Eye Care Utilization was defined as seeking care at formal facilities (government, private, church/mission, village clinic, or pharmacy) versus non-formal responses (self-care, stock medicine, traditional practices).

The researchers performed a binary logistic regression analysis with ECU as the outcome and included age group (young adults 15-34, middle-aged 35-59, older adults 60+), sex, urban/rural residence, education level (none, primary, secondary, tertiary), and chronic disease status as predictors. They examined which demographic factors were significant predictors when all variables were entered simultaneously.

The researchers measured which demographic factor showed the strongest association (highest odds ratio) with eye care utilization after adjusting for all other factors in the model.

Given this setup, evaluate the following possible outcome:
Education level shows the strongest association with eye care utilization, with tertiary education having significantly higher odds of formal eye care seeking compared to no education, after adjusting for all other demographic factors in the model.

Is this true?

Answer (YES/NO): NO